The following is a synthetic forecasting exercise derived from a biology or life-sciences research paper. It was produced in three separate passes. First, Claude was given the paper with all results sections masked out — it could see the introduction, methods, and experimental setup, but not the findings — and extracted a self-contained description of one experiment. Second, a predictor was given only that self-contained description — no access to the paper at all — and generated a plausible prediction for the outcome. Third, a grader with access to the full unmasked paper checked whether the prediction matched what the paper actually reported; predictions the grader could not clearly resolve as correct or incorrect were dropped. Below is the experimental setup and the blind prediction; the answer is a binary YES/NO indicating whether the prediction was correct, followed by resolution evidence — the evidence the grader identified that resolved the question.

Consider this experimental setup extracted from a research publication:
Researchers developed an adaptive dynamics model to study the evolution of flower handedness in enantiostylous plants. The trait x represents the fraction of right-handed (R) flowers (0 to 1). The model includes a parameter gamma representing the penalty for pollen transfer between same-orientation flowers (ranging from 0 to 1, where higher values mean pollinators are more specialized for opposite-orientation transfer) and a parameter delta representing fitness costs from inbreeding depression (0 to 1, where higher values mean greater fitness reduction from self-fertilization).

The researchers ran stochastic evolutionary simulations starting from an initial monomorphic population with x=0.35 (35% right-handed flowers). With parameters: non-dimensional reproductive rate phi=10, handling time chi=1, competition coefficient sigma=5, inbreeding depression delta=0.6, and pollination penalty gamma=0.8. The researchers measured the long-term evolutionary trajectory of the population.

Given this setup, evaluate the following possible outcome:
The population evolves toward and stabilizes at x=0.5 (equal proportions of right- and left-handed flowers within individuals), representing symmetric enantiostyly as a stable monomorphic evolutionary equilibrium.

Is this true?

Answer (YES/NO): YES